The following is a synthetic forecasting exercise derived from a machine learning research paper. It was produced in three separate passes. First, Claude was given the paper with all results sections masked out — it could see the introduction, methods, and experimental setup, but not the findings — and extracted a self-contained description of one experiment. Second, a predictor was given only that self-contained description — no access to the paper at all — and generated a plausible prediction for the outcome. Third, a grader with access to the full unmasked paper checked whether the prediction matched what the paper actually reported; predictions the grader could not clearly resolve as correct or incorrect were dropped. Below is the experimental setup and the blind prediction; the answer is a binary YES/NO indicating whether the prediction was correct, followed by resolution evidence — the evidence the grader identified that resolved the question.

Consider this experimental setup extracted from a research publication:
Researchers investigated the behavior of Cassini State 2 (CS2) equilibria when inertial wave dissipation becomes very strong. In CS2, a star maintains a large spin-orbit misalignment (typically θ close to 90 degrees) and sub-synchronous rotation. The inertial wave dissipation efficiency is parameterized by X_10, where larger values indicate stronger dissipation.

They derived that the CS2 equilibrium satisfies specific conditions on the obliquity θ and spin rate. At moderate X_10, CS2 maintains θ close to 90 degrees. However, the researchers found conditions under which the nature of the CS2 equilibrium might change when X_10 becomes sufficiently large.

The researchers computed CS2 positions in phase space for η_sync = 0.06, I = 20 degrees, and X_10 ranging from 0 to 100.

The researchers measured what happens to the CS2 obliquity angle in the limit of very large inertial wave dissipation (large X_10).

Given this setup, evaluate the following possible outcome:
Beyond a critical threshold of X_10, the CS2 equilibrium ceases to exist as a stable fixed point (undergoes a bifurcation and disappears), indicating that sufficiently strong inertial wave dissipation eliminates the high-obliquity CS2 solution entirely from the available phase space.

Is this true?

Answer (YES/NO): NO